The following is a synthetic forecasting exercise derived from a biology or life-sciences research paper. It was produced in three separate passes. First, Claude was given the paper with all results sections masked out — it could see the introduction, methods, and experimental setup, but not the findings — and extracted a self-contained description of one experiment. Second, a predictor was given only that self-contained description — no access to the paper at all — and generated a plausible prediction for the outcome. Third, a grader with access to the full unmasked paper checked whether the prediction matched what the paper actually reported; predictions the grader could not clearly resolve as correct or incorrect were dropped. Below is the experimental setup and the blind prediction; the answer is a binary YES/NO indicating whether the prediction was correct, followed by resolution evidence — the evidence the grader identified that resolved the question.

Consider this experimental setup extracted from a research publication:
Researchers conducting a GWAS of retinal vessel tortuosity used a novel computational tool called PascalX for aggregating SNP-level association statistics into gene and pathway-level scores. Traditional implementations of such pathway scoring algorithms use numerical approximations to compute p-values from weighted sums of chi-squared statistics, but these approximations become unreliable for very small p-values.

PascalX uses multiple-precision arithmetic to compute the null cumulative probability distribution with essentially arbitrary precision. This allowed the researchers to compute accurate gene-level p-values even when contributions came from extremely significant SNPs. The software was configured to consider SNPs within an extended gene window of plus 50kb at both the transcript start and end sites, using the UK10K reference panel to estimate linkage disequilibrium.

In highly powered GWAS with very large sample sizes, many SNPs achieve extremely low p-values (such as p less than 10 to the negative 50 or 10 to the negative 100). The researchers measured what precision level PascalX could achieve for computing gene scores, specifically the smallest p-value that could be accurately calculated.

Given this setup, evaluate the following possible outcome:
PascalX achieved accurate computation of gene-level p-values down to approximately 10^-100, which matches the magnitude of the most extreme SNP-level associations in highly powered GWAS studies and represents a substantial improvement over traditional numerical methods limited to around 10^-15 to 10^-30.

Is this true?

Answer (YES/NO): YES